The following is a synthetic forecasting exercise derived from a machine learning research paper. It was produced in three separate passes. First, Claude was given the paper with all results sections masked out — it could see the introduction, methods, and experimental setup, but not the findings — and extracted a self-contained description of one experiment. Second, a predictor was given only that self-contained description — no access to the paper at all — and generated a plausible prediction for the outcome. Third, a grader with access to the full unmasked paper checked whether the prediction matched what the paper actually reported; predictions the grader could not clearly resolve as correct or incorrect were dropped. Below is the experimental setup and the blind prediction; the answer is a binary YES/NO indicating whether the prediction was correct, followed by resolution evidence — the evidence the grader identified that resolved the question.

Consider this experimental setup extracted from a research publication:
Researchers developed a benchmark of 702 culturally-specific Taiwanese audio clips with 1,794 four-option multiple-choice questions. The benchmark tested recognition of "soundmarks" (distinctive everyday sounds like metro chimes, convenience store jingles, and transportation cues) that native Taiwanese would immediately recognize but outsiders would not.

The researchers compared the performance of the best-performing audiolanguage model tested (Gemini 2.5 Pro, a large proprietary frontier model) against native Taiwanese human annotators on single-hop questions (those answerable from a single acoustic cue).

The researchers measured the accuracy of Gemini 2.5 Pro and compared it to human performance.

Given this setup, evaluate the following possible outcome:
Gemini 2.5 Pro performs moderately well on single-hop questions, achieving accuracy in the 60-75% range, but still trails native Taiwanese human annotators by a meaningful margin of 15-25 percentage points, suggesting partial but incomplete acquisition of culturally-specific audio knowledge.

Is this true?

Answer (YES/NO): NO